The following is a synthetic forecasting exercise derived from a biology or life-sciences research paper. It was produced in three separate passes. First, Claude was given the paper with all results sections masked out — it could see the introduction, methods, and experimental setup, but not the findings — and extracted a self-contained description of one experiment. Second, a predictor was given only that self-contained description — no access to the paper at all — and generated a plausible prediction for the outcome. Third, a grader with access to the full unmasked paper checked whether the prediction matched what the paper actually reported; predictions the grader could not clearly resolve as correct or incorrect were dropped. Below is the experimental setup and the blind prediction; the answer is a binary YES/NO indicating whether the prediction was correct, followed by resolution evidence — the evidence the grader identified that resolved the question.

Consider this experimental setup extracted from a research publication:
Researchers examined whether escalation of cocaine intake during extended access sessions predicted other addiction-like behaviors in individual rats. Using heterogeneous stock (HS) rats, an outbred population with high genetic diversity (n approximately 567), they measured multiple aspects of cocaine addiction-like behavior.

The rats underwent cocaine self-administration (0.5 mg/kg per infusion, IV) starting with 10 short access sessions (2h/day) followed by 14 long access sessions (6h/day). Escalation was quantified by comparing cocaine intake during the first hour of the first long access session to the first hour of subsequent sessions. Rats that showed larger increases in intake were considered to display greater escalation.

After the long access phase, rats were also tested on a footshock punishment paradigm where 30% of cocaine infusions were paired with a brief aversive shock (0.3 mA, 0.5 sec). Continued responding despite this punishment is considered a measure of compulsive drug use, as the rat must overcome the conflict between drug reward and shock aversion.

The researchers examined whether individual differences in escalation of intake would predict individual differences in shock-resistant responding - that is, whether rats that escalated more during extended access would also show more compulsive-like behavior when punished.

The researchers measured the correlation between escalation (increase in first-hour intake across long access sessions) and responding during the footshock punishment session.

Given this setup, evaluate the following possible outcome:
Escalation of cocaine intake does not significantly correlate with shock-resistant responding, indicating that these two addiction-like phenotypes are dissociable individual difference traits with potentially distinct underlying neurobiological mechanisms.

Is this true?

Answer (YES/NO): NO